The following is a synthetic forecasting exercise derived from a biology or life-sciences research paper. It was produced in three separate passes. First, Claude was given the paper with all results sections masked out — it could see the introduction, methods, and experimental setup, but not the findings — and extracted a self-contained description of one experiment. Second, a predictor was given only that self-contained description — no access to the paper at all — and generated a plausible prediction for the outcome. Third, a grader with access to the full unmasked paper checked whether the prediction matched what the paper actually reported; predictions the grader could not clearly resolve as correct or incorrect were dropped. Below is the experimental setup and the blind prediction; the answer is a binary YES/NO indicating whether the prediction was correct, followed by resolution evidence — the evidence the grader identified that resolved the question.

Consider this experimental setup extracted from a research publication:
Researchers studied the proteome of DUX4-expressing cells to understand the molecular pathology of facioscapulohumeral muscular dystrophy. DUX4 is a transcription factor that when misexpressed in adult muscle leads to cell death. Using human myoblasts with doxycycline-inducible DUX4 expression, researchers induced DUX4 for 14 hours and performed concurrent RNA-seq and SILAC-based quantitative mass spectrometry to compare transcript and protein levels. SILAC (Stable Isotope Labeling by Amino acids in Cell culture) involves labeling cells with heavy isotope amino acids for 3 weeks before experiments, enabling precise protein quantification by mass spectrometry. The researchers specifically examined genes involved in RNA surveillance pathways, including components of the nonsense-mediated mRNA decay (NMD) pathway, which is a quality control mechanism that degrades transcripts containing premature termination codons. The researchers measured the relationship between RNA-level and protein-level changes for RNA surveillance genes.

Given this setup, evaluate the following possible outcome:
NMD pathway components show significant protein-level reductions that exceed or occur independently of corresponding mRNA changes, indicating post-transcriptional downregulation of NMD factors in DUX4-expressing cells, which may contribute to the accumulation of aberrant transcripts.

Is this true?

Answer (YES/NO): YES